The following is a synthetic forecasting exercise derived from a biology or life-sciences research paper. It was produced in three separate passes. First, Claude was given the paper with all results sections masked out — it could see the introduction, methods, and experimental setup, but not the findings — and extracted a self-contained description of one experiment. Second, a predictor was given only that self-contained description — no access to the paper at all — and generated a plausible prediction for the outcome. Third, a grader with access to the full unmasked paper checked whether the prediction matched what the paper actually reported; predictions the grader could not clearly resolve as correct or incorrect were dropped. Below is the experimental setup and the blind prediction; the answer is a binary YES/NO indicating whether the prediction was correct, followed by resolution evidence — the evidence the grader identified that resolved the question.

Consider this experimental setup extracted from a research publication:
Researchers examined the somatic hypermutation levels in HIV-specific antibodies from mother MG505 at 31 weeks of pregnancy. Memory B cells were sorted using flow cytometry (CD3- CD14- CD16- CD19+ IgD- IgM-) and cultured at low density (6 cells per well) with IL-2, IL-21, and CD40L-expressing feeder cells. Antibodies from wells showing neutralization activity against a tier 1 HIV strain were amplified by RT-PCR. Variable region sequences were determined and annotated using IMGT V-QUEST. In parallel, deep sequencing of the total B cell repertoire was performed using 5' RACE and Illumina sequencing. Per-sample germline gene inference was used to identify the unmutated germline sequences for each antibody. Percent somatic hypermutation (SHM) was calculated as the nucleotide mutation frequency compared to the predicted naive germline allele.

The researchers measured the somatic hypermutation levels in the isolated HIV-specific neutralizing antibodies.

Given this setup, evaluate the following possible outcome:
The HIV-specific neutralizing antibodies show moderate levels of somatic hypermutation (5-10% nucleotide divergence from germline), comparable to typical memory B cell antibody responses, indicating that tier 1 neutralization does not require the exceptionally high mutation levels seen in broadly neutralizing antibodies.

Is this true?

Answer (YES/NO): NO